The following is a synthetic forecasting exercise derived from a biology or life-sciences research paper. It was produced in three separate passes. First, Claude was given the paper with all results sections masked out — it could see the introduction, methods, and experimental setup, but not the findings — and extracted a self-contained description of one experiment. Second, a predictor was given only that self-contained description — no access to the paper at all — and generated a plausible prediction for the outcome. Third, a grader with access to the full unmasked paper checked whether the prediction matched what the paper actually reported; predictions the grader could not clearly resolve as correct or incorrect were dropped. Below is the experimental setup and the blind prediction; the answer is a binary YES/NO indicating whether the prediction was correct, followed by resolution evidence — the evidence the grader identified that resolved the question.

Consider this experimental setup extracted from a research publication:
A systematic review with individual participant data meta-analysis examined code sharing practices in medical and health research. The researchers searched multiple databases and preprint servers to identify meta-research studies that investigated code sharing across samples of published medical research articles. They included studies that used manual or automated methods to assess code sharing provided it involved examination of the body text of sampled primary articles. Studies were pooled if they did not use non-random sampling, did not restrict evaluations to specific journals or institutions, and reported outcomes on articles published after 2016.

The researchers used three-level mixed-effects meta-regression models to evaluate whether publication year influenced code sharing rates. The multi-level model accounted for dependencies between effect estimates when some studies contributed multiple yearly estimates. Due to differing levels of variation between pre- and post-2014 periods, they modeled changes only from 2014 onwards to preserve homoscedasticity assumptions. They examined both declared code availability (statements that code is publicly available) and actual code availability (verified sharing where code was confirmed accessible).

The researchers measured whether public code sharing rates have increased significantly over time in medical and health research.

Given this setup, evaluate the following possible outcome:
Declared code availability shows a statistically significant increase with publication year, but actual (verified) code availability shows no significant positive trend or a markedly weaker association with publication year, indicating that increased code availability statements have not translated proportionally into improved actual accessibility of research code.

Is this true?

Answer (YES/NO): NO